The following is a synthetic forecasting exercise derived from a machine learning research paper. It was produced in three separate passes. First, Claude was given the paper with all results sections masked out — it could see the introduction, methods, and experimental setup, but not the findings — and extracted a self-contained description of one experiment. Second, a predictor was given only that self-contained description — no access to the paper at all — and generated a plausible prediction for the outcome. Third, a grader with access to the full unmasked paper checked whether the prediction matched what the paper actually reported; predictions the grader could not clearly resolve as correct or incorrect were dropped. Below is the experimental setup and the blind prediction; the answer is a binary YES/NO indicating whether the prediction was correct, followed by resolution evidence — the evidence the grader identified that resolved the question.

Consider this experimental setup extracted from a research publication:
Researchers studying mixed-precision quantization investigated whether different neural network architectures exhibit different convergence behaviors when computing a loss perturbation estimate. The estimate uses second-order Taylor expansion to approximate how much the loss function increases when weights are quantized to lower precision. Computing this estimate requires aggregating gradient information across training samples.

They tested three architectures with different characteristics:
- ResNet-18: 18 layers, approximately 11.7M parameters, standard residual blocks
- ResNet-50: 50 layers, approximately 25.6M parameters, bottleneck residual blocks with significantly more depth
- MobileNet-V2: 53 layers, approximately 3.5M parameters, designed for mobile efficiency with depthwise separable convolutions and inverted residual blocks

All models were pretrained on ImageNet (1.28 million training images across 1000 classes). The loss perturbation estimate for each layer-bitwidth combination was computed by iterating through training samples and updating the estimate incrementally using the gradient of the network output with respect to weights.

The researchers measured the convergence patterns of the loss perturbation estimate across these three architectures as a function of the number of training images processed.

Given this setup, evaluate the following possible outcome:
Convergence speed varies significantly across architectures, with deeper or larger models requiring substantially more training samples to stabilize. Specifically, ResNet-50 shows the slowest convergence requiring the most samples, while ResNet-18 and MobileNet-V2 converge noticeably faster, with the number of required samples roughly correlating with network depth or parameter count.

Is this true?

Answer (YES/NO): NO